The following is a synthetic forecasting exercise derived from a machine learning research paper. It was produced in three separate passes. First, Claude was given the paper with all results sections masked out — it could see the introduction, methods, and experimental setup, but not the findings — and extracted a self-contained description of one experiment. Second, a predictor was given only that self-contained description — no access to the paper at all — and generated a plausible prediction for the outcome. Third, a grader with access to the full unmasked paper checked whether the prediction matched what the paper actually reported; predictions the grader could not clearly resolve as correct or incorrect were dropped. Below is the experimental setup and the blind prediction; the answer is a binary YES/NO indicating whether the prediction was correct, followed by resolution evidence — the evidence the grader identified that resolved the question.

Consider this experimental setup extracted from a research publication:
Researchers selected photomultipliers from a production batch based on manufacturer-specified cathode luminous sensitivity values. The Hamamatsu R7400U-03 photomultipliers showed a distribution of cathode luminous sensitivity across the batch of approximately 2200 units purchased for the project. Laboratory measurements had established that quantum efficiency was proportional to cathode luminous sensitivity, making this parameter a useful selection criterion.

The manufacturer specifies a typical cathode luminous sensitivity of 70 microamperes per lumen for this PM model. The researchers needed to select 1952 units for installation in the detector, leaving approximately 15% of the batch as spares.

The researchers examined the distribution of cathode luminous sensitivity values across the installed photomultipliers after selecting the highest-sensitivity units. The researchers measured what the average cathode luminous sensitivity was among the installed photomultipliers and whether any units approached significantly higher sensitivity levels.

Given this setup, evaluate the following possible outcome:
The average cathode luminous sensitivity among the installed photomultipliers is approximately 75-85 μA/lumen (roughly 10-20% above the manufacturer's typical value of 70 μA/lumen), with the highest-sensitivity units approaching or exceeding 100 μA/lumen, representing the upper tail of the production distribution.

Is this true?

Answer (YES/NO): NO